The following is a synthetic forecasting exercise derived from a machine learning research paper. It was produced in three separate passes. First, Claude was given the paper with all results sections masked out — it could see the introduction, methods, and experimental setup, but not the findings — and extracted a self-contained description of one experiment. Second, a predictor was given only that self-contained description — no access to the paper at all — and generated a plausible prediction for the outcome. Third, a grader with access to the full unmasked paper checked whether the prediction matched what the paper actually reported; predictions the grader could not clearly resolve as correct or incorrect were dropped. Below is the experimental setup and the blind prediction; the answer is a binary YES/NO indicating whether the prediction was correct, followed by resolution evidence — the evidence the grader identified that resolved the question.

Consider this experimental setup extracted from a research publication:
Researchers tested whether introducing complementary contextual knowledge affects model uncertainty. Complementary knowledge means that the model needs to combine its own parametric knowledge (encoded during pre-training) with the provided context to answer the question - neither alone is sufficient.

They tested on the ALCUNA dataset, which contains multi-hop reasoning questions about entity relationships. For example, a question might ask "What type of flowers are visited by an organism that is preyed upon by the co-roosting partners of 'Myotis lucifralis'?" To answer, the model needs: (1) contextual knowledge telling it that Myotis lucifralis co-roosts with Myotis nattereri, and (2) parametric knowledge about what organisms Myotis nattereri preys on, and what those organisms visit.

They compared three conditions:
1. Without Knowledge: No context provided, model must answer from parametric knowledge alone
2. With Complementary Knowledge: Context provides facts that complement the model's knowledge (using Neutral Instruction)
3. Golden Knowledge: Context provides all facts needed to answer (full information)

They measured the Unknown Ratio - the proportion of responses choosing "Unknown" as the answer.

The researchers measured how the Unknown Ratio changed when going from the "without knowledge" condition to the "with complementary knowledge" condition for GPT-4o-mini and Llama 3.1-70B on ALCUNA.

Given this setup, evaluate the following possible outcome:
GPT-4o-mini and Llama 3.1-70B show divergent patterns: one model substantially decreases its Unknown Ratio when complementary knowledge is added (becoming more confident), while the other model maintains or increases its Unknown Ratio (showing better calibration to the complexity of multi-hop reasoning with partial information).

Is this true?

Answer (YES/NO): NO